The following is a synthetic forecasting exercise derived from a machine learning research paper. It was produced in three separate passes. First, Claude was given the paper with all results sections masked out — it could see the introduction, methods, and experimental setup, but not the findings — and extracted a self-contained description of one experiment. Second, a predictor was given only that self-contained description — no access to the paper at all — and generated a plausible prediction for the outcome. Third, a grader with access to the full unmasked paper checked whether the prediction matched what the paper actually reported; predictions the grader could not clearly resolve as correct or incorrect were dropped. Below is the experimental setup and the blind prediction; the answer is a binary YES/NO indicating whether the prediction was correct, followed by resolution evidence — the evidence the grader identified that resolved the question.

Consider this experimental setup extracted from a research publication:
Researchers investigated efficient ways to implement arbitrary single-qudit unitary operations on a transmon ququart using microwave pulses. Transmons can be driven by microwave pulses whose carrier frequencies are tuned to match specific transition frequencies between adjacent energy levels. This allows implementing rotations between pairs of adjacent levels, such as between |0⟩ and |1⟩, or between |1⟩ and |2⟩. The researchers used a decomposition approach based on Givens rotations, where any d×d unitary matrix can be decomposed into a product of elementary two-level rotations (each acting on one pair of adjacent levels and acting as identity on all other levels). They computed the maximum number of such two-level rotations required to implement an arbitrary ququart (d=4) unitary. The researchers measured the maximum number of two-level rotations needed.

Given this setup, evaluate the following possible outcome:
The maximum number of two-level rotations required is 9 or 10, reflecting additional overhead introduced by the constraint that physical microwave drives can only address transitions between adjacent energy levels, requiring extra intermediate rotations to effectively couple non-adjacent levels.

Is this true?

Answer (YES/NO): NO